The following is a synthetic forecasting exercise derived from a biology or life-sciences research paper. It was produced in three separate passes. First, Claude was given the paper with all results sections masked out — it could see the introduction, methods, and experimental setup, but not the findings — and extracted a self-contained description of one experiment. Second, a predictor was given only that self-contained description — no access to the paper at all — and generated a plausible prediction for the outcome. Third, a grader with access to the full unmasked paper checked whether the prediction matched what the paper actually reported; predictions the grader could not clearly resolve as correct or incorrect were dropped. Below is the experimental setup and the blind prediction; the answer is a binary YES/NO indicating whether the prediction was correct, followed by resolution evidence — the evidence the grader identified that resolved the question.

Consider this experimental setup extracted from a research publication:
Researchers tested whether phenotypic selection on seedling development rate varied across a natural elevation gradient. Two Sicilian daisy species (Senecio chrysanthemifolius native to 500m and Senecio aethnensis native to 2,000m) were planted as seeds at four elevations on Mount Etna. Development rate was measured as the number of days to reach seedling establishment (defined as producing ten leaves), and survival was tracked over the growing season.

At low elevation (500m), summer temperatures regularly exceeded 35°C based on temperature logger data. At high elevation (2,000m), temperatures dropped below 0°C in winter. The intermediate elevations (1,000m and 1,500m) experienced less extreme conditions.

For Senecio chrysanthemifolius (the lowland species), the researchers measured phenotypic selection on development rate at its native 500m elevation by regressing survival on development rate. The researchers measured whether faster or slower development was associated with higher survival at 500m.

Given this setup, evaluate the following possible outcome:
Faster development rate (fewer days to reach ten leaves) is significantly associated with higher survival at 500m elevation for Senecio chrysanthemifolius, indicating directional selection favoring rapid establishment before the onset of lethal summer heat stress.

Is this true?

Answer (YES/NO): YES